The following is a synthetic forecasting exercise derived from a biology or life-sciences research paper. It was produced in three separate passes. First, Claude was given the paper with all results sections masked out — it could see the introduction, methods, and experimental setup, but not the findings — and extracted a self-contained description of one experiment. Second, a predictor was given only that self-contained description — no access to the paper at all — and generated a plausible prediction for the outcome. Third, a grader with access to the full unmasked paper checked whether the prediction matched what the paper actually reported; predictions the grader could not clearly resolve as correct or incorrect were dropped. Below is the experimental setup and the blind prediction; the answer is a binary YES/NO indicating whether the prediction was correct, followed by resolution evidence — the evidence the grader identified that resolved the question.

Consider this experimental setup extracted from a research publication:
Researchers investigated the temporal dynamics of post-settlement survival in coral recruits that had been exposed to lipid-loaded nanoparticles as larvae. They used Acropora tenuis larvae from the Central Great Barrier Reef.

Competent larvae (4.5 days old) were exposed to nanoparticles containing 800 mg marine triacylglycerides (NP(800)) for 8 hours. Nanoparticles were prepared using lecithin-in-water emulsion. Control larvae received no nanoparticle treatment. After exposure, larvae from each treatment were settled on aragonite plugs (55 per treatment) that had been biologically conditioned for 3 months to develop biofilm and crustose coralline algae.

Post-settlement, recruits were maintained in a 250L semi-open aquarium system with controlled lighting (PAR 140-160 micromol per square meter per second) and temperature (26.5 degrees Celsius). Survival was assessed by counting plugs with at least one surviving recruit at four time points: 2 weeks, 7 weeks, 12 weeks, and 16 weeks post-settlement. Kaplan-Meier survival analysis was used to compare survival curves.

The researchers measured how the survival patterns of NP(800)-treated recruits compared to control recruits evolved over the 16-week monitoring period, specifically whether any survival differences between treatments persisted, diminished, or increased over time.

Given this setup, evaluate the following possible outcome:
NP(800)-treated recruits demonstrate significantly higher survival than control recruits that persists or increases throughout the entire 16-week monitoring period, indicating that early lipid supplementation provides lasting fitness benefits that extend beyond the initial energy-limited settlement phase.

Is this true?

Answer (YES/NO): YES